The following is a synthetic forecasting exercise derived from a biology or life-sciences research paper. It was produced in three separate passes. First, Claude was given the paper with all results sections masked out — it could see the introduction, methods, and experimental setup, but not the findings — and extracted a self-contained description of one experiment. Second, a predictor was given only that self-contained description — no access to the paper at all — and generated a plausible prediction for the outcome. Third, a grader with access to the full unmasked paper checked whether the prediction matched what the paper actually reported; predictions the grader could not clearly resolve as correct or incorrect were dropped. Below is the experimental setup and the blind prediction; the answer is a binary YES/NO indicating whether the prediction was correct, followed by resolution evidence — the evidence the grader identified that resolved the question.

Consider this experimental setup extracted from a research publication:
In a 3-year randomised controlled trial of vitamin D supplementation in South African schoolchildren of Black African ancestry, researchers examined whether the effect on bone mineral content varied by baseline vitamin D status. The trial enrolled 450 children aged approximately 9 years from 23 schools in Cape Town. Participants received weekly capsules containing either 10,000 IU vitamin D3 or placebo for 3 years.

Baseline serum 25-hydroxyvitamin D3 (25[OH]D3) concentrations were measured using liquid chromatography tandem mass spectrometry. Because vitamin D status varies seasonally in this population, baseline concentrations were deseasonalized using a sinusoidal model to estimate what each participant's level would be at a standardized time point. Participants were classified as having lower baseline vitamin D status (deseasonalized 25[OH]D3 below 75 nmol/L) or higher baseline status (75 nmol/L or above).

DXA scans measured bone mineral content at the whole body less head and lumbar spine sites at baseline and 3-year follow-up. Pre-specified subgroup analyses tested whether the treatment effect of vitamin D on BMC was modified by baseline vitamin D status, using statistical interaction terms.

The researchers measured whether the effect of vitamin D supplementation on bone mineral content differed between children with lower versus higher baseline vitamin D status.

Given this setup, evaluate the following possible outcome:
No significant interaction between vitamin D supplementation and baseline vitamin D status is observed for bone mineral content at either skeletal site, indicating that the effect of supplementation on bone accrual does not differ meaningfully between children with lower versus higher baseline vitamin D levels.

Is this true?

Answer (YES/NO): YES